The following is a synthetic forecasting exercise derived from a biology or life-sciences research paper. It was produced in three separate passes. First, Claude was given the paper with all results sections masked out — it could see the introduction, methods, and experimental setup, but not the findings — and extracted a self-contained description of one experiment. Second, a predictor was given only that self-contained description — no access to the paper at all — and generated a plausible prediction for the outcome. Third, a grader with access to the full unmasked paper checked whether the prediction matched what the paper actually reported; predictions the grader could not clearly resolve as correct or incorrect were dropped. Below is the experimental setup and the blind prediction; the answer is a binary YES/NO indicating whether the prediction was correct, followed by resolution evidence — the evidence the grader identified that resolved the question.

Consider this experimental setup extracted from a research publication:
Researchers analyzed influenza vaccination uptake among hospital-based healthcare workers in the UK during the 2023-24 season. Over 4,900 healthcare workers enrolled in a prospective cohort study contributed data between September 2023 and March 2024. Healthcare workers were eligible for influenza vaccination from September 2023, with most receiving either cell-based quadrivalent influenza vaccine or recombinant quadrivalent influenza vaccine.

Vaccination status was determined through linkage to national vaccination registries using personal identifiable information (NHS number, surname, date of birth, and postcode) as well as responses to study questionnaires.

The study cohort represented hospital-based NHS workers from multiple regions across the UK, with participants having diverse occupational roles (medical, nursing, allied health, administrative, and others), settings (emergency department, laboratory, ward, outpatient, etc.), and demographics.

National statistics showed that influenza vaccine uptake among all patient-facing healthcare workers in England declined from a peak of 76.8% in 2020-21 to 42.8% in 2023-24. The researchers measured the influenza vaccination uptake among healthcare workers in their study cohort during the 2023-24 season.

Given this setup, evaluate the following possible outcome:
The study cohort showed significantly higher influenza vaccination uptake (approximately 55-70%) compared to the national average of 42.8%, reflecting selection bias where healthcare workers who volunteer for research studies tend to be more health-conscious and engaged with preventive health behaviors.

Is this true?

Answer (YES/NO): NO